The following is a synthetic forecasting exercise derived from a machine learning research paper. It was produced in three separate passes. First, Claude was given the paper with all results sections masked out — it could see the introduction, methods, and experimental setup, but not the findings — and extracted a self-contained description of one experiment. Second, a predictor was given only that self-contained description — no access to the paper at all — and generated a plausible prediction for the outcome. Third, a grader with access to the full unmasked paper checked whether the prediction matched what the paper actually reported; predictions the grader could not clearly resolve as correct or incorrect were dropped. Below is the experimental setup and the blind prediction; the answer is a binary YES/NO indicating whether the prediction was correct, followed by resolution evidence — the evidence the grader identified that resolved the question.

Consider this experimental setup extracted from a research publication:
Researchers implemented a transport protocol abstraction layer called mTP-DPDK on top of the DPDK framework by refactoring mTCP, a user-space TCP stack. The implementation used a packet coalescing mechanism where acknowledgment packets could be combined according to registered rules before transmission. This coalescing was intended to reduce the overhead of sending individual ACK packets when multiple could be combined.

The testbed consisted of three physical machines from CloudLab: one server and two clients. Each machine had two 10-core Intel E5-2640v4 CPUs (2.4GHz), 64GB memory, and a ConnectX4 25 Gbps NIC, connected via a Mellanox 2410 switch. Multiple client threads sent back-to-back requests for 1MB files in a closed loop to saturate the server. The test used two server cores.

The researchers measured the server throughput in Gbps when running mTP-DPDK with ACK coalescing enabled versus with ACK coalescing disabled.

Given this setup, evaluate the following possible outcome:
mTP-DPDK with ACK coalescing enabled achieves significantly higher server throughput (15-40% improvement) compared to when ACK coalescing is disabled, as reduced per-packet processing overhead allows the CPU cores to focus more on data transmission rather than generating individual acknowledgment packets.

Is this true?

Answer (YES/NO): YES